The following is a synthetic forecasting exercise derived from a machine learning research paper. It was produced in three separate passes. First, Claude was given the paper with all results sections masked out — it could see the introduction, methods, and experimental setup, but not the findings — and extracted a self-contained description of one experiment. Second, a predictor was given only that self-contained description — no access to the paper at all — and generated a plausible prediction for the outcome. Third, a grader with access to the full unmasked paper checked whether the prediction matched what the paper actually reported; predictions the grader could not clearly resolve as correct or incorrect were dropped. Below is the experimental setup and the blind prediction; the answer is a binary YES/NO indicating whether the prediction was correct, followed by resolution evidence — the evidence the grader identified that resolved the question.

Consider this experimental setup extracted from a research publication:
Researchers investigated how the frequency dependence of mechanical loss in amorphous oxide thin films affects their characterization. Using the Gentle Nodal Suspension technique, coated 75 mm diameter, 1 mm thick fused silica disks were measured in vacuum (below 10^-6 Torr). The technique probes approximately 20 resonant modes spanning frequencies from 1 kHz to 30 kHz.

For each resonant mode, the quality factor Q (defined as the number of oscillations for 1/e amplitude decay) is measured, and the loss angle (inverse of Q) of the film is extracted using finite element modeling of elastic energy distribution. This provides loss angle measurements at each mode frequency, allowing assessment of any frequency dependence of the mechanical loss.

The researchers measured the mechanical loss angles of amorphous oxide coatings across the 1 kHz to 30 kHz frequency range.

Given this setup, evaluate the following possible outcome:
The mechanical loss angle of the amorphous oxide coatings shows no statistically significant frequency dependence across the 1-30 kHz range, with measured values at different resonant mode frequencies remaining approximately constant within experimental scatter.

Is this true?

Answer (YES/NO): YES